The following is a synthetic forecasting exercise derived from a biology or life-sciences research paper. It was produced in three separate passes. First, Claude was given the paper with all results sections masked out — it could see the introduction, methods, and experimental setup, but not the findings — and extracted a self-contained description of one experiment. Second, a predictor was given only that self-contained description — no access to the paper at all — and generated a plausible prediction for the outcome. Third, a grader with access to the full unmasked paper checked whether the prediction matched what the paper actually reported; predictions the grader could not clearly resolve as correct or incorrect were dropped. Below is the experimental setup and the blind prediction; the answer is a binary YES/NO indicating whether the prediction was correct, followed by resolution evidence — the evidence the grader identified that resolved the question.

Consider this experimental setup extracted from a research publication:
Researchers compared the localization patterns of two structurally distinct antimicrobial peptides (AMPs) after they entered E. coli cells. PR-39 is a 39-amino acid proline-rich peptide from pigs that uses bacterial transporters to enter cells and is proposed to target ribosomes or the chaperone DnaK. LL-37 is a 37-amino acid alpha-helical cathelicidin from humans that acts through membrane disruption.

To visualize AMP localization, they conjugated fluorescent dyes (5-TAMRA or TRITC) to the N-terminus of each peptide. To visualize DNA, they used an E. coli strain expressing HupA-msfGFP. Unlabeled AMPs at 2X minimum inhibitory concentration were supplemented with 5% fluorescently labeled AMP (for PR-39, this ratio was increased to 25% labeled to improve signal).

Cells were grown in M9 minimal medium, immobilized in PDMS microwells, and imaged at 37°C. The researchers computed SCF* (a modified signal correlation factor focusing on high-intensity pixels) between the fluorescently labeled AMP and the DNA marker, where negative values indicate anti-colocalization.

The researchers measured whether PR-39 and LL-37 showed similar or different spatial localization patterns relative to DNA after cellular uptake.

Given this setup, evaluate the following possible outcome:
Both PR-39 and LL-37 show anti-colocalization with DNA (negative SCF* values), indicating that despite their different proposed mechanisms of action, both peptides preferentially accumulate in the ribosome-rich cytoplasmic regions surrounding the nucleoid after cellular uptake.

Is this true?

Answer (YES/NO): YES